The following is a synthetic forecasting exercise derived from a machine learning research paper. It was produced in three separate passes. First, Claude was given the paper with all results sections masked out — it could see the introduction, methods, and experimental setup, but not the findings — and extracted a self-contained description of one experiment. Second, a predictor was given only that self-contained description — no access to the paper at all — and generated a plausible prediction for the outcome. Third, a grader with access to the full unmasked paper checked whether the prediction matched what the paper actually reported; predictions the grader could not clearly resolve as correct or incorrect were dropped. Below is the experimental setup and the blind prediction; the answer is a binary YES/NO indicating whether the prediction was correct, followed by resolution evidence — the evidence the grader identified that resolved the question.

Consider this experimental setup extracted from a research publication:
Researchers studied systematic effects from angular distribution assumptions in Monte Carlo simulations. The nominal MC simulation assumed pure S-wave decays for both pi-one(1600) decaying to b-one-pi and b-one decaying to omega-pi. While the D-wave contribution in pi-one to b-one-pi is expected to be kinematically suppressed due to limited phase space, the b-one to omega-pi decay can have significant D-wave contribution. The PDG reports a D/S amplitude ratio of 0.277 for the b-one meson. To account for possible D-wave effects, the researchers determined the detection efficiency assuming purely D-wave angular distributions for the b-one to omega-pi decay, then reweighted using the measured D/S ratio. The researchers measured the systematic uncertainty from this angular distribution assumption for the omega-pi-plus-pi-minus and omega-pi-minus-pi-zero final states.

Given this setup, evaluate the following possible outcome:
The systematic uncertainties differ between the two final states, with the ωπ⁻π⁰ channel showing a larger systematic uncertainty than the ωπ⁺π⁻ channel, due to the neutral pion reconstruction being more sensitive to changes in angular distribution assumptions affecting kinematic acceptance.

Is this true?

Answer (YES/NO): NO